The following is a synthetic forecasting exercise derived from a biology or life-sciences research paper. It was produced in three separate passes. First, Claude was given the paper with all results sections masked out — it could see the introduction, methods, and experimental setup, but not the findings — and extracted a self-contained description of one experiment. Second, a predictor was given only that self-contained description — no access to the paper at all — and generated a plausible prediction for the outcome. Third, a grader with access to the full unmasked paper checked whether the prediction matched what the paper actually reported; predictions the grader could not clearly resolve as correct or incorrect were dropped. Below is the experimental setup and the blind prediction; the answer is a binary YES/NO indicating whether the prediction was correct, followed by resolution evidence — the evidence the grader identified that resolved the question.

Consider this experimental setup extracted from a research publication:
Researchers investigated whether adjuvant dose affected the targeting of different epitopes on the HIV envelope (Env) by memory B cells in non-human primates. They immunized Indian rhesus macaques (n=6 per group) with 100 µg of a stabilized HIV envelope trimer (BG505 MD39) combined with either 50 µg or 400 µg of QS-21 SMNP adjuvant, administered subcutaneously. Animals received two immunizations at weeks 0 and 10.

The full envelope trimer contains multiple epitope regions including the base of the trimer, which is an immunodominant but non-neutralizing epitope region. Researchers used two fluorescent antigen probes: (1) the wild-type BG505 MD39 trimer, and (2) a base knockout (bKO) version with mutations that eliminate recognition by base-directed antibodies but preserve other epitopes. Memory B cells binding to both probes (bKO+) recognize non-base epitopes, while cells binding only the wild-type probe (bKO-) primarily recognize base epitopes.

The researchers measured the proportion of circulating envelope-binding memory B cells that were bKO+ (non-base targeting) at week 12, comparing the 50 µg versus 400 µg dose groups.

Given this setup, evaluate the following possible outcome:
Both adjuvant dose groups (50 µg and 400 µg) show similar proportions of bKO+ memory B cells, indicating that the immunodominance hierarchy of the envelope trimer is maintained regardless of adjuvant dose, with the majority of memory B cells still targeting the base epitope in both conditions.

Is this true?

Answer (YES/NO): NO